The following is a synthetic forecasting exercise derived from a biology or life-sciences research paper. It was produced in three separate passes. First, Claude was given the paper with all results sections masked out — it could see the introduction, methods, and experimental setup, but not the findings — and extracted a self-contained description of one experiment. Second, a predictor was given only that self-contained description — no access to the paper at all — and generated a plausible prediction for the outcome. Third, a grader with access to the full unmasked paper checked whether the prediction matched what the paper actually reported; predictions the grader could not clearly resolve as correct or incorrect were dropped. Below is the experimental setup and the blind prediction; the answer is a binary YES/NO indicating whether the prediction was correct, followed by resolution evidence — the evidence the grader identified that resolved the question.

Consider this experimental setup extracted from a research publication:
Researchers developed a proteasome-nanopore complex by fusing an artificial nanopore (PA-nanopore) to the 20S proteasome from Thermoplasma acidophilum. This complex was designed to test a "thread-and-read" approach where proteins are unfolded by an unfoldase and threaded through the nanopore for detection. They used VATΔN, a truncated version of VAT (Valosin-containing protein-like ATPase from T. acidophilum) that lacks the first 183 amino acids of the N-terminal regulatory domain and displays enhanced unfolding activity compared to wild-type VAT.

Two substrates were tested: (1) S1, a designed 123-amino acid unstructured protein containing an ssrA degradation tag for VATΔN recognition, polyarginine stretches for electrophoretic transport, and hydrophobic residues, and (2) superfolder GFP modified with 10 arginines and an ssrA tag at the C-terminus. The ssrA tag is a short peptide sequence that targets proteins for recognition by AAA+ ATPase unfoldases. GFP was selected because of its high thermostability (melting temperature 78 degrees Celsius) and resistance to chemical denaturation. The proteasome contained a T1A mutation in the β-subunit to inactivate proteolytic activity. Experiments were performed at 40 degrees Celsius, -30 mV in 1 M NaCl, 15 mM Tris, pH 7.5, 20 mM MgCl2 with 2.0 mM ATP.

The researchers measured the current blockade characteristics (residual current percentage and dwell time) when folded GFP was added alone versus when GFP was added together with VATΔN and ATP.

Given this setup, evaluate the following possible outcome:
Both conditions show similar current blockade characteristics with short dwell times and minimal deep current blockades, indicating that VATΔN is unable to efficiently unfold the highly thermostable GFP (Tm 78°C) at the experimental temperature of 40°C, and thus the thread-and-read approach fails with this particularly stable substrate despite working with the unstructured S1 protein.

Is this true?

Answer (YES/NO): NO